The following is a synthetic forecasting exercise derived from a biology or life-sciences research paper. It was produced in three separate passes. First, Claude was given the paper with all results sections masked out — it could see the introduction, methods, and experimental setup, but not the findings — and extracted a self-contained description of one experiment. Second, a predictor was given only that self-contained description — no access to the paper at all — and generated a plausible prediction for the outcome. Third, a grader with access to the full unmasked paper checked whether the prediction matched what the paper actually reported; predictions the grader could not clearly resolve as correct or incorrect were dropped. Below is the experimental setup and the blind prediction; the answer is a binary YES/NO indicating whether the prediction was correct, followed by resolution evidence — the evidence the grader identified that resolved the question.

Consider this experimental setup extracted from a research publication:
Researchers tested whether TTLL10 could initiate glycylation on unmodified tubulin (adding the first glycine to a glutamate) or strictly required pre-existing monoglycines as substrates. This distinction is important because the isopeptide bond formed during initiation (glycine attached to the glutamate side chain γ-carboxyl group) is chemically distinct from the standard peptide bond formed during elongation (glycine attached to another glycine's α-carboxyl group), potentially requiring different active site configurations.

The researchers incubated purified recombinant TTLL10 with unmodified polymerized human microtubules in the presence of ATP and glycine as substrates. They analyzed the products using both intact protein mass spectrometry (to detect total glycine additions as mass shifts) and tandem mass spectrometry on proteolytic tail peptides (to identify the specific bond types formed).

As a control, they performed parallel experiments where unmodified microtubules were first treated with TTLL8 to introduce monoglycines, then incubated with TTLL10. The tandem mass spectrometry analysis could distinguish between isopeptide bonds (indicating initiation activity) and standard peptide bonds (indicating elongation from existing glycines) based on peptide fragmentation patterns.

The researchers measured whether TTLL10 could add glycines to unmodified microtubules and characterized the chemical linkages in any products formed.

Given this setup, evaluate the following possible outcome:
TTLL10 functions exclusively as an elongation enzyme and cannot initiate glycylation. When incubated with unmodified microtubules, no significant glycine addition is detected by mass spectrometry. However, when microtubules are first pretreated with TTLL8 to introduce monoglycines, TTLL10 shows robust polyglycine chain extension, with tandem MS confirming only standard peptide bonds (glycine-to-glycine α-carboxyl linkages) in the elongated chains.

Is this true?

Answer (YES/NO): YES